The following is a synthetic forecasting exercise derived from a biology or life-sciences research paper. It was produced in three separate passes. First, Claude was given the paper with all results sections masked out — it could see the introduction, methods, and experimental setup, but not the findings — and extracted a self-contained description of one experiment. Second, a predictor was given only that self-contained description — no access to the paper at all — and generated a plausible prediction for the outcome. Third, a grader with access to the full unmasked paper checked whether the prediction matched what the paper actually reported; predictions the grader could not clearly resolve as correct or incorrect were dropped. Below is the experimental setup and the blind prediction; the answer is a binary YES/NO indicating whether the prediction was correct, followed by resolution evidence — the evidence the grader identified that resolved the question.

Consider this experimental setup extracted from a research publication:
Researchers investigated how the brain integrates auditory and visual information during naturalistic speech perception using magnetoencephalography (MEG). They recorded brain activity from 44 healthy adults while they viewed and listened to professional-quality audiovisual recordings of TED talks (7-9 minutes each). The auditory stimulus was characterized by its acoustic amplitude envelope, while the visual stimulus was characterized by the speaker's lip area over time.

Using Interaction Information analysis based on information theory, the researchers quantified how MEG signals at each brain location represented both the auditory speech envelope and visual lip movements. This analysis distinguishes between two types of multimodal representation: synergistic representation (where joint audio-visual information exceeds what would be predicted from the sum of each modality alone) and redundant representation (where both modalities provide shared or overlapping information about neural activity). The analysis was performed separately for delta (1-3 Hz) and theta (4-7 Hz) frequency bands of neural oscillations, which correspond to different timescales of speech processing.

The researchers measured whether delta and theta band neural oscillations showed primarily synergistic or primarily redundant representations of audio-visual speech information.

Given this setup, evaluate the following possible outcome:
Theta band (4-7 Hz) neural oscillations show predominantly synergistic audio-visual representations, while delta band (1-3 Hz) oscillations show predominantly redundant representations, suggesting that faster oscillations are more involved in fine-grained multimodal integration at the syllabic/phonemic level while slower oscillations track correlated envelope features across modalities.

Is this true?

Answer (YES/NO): NO